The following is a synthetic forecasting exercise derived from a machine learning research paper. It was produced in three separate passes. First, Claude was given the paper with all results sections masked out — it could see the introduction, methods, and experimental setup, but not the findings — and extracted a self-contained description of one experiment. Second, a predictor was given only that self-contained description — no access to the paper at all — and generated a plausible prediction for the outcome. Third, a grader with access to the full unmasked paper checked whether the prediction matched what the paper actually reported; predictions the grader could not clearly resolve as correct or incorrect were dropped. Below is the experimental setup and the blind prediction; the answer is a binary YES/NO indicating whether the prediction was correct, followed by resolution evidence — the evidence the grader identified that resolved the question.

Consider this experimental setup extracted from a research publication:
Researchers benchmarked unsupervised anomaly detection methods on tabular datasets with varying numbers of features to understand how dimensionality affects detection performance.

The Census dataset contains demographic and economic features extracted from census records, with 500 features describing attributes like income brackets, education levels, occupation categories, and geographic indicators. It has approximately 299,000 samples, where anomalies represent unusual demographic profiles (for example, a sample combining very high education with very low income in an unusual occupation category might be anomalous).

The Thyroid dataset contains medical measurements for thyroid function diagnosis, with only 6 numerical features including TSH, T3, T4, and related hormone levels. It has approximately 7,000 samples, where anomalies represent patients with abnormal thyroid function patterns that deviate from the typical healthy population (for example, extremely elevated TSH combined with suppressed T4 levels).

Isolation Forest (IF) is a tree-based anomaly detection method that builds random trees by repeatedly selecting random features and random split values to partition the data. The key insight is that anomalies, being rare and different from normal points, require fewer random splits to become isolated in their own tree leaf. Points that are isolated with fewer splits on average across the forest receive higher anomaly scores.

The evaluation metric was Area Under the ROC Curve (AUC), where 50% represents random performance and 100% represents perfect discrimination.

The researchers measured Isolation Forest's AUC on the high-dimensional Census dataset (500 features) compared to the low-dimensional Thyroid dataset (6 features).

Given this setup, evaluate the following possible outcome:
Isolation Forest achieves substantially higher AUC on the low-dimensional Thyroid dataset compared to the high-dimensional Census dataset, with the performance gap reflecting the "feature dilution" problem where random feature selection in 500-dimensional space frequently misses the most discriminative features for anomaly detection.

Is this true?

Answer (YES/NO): YES